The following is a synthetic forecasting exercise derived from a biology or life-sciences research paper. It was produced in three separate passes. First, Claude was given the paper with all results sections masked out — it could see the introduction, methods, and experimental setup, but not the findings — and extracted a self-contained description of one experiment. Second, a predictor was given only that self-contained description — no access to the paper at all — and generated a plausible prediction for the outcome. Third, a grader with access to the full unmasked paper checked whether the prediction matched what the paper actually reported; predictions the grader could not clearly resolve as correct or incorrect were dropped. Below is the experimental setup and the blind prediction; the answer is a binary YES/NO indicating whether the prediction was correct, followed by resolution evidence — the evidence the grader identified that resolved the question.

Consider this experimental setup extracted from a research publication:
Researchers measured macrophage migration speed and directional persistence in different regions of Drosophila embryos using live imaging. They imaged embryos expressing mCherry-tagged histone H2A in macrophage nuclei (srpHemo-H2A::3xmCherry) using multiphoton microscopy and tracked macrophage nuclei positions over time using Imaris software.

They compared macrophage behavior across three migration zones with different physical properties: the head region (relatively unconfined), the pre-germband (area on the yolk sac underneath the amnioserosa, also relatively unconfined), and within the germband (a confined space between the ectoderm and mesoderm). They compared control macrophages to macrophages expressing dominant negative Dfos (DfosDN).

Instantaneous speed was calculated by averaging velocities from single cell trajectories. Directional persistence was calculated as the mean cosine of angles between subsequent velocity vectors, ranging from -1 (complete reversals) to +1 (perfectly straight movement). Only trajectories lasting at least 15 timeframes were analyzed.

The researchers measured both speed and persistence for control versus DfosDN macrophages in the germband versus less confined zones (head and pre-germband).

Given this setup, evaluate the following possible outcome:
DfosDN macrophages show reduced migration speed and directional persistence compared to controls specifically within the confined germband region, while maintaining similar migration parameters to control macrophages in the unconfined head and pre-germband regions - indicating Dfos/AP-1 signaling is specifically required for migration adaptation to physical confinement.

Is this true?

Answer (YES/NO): NO